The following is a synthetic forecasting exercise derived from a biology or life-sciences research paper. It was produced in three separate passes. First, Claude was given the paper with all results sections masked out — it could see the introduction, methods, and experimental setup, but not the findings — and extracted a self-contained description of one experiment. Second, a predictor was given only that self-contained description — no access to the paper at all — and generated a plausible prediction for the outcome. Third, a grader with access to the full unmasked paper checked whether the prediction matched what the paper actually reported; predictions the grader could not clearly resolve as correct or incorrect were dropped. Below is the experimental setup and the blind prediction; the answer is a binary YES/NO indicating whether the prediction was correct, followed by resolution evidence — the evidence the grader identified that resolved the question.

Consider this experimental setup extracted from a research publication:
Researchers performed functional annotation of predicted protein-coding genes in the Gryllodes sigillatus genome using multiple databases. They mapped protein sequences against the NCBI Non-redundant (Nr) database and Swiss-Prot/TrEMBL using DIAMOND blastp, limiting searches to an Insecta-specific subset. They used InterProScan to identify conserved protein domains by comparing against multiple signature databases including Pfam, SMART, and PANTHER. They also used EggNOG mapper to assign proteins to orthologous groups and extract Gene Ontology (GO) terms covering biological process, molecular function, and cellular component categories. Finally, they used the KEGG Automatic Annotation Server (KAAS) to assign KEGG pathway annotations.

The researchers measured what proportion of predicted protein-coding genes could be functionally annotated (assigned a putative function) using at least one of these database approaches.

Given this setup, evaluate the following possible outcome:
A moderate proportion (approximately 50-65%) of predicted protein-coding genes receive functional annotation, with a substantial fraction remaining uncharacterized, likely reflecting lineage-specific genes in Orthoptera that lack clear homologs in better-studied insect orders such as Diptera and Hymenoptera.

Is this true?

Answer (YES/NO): NO